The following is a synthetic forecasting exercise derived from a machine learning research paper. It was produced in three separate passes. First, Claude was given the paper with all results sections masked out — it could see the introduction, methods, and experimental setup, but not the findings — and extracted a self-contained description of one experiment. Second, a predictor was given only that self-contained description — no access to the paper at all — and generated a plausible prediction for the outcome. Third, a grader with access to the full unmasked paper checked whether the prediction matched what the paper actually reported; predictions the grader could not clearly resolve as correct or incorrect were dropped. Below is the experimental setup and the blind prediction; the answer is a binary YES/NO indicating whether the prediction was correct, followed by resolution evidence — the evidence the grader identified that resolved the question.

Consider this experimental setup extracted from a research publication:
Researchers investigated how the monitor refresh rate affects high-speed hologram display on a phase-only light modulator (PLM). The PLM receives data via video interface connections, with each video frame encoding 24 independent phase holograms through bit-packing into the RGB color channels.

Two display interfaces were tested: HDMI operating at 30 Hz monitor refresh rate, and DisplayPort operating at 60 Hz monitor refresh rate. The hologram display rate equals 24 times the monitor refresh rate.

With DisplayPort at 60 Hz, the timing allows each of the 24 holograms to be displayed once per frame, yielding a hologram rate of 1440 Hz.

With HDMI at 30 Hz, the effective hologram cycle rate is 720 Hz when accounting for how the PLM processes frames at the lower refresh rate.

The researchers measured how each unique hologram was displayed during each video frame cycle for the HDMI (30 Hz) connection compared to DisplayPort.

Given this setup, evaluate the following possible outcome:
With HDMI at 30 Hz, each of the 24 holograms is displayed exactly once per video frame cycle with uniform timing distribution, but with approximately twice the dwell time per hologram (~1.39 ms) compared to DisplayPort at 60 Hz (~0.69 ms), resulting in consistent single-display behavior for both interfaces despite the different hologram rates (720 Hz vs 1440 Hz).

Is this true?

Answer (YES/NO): NO